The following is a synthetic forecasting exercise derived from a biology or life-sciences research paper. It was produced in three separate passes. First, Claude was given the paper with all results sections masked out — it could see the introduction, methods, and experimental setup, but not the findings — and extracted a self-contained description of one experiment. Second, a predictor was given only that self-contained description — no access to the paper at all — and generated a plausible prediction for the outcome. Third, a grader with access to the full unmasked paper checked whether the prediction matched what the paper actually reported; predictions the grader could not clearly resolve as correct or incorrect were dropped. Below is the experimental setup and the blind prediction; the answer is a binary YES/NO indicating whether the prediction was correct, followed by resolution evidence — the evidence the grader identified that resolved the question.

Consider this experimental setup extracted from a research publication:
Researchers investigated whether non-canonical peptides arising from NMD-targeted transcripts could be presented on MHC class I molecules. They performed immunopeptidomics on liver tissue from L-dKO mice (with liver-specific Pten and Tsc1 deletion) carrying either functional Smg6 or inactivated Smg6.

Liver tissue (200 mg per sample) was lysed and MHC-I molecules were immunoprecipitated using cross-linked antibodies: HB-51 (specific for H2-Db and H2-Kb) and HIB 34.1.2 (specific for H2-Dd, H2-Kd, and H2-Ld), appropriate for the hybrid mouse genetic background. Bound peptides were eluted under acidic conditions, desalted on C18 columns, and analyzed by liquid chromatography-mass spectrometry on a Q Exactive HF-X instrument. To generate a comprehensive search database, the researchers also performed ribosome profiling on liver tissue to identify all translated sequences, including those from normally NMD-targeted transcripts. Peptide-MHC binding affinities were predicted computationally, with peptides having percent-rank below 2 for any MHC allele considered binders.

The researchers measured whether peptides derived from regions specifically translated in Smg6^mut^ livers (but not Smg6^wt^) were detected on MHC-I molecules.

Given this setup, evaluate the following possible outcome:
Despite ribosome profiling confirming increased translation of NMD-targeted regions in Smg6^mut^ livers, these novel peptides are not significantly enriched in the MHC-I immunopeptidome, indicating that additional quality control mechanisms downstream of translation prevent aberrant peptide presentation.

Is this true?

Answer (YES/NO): NO